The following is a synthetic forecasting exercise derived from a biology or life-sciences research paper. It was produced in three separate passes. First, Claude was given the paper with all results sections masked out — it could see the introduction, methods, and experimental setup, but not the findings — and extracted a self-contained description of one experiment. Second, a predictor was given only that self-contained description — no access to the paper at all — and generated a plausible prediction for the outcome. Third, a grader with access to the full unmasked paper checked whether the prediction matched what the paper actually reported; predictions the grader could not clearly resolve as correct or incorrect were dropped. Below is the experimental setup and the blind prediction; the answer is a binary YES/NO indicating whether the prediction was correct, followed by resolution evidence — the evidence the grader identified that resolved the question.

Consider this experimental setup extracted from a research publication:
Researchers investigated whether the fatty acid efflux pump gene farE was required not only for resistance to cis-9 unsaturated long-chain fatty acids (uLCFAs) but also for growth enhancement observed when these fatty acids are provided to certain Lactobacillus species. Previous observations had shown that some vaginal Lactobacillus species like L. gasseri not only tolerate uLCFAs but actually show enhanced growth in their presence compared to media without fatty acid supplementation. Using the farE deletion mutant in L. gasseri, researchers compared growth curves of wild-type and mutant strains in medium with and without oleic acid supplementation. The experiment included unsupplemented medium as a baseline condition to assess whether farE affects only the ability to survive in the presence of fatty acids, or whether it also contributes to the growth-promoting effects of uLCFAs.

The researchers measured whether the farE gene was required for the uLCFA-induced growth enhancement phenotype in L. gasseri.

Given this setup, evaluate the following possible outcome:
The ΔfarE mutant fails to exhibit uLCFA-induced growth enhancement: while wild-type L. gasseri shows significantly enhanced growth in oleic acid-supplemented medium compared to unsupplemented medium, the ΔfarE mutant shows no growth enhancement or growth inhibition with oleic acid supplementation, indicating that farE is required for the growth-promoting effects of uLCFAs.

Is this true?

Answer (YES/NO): YES